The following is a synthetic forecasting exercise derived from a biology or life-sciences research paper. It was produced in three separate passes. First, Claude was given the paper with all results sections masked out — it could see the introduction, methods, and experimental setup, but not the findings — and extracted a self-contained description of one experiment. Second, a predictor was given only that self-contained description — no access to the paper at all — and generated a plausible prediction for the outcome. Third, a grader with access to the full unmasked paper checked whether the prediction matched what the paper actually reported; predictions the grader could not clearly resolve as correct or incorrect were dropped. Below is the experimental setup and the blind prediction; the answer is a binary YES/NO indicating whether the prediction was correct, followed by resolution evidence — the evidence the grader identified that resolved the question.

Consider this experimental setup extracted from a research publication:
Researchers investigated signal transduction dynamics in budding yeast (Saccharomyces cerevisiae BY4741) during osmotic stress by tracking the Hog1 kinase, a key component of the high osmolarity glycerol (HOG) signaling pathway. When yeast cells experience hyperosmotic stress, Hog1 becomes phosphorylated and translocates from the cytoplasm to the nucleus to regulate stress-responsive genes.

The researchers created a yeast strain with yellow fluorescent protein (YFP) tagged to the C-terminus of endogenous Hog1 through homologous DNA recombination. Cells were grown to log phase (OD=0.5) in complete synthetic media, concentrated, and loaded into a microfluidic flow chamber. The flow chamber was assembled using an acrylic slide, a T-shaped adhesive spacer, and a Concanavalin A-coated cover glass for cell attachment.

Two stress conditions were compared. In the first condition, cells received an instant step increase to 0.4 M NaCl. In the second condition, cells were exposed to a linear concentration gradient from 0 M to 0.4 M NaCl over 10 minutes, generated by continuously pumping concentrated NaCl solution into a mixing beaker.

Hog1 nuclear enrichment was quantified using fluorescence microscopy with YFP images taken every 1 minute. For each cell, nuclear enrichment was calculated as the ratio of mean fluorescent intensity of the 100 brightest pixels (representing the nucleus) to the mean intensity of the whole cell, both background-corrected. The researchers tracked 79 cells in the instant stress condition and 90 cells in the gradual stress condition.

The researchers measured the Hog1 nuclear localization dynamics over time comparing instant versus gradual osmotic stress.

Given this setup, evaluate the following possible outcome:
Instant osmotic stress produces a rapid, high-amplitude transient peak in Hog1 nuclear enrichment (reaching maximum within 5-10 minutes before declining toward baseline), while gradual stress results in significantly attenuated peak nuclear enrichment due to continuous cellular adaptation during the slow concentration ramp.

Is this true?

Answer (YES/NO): NO